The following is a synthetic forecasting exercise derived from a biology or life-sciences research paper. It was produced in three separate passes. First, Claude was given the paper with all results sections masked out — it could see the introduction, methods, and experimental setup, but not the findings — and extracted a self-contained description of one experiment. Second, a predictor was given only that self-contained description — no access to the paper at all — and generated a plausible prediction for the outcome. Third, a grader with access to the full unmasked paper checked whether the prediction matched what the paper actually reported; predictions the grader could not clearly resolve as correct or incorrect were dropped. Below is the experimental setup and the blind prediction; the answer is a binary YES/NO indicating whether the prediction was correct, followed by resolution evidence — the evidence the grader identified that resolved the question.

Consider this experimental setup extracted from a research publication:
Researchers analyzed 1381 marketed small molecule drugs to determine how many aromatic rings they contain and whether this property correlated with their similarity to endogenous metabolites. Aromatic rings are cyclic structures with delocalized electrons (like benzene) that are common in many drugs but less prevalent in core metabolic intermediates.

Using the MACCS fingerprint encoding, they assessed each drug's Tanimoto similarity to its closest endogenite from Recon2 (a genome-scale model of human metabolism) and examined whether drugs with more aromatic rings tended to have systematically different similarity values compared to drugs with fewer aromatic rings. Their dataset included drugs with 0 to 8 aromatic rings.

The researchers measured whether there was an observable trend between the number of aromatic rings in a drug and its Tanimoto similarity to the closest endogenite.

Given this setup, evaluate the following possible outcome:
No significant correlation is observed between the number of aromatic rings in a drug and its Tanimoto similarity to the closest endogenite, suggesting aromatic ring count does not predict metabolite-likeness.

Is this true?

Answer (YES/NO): YES